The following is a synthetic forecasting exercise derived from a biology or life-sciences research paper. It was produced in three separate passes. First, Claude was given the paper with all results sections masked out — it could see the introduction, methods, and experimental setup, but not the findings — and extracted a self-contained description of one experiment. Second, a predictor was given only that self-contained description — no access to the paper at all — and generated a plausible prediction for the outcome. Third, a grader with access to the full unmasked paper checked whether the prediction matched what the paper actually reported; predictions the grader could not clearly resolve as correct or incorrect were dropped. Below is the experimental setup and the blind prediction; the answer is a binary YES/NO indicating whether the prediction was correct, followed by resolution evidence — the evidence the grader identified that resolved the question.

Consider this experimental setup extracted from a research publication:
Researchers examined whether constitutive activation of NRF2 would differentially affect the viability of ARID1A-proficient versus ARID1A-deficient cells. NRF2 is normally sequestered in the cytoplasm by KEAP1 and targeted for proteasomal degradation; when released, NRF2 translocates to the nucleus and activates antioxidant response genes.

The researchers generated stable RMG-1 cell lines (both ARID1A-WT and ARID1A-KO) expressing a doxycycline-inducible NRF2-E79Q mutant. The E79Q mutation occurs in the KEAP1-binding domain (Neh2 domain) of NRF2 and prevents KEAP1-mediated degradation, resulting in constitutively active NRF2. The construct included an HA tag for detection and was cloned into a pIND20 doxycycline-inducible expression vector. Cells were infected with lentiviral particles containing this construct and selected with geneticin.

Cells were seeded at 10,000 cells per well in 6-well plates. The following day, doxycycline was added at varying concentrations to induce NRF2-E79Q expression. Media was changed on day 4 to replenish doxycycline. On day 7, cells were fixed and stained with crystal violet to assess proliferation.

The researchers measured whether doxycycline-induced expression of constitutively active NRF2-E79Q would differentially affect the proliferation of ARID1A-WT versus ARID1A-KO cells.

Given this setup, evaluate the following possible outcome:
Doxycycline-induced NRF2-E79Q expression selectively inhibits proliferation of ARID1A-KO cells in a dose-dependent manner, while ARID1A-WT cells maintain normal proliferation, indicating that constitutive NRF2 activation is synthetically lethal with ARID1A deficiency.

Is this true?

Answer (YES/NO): NO